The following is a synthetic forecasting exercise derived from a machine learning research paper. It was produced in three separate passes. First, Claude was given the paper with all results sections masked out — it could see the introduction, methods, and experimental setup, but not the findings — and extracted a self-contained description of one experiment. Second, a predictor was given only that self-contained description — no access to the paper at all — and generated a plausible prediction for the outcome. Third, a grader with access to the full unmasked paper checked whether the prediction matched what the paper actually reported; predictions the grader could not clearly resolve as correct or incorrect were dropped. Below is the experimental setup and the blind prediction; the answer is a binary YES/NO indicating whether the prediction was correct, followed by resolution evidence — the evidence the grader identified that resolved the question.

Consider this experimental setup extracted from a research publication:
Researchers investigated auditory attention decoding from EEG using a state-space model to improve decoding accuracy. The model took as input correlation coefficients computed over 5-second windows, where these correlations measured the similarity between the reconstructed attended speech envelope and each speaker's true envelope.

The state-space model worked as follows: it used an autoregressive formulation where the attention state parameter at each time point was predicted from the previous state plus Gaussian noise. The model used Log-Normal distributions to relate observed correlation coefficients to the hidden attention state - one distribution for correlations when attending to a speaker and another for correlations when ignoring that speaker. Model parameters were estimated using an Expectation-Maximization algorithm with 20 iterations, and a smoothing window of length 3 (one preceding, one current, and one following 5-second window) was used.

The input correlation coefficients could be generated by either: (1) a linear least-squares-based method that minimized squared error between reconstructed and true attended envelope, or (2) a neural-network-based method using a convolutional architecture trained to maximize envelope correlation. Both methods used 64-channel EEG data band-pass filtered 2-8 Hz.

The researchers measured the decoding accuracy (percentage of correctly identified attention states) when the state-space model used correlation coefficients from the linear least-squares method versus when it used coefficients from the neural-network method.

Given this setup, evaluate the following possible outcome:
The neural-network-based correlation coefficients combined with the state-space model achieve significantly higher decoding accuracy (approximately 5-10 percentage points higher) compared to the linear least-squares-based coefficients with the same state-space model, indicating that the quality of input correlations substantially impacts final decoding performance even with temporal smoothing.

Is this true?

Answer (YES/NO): NO